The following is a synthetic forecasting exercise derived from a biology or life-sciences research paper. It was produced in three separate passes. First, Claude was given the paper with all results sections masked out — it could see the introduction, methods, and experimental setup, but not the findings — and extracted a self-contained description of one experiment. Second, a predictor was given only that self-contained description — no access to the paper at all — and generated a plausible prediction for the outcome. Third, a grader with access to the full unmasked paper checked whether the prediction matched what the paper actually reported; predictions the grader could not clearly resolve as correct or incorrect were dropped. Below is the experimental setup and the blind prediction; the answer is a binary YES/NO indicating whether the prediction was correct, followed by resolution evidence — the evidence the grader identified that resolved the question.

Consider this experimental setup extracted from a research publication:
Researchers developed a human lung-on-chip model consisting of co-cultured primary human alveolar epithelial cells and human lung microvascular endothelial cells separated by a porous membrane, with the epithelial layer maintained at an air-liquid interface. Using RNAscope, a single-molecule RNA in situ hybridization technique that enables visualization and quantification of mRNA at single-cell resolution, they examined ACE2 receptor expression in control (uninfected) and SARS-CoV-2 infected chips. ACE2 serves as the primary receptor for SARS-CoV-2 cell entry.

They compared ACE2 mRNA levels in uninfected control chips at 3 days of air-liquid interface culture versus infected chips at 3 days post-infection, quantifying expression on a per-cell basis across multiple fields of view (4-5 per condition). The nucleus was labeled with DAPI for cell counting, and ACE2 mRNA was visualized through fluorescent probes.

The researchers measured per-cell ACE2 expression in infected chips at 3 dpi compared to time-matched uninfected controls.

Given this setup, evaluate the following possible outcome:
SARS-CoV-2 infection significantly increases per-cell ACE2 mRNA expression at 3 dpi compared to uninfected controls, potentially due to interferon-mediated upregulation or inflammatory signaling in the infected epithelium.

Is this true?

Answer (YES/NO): NO